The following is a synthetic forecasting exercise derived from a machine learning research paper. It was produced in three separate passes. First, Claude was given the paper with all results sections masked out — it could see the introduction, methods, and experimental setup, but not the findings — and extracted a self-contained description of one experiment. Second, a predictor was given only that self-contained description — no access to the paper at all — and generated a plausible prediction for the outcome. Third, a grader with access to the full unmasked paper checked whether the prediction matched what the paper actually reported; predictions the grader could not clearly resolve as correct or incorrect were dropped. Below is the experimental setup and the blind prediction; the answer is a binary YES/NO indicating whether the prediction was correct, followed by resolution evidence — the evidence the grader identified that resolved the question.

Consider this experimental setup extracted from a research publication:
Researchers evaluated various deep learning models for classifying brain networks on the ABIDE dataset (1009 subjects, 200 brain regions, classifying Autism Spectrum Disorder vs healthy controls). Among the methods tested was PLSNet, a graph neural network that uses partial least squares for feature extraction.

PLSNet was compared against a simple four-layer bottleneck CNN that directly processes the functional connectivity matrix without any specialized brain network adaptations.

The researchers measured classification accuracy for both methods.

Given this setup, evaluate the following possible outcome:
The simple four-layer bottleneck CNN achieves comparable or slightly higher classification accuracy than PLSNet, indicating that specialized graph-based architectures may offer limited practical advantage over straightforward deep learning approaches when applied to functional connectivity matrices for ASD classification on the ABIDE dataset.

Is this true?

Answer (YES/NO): YES